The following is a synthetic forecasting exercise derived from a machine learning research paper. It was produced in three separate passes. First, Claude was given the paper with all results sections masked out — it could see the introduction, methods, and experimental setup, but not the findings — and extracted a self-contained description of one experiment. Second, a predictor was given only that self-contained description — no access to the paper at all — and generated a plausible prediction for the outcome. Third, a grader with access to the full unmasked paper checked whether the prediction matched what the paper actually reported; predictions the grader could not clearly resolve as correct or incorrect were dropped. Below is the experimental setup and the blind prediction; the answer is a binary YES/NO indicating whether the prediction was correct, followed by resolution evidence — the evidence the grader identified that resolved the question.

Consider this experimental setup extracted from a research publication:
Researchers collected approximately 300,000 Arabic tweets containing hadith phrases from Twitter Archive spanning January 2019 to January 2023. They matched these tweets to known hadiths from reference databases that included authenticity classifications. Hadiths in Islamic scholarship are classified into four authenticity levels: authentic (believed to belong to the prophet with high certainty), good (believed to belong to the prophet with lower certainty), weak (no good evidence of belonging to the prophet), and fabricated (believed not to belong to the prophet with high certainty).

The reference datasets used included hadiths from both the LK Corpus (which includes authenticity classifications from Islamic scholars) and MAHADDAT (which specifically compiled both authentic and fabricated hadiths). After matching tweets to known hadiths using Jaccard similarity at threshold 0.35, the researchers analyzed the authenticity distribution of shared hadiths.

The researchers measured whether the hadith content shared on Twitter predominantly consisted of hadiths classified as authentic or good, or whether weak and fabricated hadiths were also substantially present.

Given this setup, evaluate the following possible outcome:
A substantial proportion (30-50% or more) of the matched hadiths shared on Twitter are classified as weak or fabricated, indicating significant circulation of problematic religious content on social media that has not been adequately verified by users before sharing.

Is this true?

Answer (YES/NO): NO